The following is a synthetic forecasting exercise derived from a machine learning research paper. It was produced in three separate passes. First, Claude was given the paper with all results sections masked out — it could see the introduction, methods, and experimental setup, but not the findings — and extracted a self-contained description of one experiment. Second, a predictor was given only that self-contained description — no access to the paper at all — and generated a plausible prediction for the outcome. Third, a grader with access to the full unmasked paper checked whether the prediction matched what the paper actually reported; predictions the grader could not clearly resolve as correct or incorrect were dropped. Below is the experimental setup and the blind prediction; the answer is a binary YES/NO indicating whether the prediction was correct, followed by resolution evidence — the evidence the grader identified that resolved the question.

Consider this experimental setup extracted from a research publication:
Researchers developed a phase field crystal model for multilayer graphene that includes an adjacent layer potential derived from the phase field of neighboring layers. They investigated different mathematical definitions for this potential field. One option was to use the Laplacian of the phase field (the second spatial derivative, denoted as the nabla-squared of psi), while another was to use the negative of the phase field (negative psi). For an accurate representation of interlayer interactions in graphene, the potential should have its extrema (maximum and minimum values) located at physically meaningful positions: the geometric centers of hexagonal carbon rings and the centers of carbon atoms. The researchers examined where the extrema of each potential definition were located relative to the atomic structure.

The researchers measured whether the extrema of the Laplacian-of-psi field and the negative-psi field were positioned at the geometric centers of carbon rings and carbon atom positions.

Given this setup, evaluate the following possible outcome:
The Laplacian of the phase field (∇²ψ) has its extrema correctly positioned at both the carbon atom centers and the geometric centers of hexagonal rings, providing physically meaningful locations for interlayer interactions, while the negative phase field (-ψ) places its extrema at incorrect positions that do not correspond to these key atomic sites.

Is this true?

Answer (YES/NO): NO